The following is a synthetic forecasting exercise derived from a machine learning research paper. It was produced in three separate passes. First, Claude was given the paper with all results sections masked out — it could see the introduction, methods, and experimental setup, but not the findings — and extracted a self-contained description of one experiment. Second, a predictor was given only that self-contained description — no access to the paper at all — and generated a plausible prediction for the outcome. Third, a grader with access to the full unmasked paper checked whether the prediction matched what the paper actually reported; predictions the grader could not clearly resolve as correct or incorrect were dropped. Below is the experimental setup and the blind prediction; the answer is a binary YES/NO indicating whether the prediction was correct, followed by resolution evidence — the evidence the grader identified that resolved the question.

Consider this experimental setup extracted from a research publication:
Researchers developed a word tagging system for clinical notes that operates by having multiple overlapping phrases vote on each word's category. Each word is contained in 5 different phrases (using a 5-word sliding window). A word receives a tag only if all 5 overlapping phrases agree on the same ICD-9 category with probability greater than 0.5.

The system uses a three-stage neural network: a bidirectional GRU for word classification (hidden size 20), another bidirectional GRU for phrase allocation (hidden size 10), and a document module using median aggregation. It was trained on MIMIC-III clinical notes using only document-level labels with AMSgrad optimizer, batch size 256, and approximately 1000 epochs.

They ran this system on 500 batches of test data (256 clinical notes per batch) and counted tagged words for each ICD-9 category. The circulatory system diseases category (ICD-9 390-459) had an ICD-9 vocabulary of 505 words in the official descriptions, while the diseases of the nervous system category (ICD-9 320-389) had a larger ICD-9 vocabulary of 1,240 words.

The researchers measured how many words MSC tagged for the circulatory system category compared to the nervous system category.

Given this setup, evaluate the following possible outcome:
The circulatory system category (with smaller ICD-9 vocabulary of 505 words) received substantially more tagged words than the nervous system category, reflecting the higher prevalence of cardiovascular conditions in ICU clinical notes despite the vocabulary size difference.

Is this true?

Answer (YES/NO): YES